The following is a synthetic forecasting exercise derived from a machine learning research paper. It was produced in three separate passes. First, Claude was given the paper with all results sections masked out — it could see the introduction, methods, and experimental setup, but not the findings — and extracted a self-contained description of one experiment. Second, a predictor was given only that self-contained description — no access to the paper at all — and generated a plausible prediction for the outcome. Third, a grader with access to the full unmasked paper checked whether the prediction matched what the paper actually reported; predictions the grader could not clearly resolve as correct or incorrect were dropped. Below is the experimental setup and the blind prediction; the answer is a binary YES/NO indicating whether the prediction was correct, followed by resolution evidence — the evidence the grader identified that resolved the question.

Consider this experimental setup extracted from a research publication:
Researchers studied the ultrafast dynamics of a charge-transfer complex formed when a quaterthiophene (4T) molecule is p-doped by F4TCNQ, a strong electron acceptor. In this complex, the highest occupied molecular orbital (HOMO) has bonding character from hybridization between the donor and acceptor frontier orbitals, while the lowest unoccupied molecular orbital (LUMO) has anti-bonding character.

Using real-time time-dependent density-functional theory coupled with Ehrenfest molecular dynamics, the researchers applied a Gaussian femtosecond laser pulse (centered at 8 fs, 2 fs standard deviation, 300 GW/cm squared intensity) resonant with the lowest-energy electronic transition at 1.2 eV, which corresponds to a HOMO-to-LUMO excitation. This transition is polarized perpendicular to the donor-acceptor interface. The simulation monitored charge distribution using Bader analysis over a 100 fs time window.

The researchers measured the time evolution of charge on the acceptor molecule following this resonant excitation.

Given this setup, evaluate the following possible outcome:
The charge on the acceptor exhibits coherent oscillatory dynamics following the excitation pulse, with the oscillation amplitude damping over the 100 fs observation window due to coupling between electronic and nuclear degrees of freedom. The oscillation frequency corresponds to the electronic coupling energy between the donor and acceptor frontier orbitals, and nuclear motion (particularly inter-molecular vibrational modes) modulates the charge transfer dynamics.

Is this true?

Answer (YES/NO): NO